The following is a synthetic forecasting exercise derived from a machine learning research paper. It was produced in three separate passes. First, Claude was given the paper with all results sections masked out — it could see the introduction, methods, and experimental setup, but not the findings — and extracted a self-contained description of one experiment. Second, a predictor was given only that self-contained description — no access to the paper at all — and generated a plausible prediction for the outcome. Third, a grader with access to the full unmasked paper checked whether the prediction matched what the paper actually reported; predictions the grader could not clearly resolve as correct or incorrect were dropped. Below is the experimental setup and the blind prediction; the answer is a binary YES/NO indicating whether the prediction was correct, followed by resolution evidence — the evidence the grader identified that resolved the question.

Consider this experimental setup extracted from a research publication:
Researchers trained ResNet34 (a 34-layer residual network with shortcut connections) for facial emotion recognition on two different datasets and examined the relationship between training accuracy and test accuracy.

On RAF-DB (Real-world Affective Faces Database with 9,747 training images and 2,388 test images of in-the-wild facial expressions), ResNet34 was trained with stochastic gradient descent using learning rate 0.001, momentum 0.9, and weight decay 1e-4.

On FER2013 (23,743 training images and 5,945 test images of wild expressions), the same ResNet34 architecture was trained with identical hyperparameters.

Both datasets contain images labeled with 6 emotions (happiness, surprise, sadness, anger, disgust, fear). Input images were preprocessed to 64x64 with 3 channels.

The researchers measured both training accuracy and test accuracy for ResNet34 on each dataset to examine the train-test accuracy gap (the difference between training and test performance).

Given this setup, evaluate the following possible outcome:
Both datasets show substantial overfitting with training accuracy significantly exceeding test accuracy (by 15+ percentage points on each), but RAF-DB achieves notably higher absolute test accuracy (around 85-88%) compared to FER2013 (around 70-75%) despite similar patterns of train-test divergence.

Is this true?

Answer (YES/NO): NO